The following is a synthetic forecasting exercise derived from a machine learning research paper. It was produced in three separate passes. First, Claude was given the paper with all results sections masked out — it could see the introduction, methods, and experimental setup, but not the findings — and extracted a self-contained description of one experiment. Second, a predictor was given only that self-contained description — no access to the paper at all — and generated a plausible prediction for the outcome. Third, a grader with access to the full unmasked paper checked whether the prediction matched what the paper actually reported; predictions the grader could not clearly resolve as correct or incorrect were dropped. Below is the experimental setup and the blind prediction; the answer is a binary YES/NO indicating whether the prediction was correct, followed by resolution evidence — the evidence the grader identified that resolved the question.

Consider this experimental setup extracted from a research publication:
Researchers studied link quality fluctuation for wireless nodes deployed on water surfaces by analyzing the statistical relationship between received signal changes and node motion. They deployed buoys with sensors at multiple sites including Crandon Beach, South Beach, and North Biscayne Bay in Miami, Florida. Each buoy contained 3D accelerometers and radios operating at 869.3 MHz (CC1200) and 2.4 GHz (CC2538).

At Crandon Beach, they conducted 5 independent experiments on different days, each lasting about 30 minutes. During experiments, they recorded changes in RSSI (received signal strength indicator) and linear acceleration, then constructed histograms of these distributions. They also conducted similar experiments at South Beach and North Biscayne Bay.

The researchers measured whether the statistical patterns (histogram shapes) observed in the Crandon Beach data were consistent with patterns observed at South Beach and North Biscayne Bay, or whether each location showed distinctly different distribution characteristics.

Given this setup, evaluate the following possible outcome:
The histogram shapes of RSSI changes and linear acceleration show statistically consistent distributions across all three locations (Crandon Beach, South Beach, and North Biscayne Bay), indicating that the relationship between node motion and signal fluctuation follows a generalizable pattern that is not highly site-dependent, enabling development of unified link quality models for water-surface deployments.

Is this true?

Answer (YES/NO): YES